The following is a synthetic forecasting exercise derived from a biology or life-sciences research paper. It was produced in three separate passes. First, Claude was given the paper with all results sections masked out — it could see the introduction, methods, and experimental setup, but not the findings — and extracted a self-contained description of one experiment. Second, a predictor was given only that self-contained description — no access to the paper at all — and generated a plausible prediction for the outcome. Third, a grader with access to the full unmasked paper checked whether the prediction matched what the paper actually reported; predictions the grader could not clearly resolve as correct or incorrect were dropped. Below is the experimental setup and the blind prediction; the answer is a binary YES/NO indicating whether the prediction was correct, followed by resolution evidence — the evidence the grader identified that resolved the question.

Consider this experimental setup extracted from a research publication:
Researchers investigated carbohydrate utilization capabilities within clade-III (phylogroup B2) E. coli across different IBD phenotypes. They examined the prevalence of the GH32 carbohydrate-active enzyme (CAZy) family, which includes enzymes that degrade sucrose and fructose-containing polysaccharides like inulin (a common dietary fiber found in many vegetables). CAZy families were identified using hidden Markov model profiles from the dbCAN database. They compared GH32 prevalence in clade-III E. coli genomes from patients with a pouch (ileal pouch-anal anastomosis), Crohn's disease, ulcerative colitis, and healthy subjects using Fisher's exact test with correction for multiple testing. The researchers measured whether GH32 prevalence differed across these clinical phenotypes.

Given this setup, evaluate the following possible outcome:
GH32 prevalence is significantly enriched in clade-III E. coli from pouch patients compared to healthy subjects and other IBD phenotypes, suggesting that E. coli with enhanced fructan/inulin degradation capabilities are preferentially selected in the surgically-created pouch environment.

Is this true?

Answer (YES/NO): YES